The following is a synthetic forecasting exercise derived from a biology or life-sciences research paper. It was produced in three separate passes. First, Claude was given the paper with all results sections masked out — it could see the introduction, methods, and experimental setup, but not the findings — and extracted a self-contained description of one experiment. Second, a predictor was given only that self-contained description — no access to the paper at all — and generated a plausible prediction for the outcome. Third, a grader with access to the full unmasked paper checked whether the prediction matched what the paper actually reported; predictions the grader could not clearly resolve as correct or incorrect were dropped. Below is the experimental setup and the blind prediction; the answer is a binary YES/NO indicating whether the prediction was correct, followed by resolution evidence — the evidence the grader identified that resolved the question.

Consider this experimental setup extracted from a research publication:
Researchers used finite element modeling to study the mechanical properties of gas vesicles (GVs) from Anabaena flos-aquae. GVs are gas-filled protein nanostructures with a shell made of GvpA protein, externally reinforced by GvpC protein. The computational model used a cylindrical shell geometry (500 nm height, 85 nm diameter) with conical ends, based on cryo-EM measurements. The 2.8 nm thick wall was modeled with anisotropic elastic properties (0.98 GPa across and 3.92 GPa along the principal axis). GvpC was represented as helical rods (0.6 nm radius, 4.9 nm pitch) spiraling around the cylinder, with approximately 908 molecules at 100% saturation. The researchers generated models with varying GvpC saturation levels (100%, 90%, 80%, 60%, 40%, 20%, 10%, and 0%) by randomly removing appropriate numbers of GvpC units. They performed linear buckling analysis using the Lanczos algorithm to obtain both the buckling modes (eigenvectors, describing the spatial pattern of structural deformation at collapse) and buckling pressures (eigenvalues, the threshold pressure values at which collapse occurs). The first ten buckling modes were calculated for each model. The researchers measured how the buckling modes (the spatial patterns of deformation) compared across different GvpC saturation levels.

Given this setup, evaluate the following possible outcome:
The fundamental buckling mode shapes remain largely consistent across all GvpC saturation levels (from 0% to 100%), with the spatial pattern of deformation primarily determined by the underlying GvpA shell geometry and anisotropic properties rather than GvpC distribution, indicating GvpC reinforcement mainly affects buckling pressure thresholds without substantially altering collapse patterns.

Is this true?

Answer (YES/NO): YES